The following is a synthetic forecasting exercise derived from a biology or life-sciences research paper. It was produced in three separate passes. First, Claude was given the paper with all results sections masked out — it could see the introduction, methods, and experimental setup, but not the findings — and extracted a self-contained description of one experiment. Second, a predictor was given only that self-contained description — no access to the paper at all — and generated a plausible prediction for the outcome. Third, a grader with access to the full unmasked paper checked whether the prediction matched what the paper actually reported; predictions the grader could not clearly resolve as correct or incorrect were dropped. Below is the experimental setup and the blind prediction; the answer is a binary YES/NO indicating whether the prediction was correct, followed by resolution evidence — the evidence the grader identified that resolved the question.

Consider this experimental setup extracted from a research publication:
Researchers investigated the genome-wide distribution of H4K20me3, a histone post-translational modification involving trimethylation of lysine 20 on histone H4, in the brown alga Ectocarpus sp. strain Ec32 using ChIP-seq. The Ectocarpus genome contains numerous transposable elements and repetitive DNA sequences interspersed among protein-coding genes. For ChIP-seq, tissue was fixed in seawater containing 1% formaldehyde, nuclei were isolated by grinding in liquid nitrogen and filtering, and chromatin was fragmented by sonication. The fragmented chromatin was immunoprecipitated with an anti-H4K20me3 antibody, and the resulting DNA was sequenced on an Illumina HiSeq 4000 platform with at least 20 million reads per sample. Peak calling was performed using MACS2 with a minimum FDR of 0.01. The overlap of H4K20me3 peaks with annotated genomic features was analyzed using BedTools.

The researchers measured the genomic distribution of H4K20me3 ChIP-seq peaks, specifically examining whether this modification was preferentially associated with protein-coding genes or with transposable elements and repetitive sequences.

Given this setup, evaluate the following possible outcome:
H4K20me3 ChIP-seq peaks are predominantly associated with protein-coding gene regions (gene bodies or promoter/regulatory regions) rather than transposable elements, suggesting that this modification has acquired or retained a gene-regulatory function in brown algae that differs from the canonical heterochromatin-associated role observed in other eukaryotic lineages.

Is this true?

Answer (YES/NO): NO